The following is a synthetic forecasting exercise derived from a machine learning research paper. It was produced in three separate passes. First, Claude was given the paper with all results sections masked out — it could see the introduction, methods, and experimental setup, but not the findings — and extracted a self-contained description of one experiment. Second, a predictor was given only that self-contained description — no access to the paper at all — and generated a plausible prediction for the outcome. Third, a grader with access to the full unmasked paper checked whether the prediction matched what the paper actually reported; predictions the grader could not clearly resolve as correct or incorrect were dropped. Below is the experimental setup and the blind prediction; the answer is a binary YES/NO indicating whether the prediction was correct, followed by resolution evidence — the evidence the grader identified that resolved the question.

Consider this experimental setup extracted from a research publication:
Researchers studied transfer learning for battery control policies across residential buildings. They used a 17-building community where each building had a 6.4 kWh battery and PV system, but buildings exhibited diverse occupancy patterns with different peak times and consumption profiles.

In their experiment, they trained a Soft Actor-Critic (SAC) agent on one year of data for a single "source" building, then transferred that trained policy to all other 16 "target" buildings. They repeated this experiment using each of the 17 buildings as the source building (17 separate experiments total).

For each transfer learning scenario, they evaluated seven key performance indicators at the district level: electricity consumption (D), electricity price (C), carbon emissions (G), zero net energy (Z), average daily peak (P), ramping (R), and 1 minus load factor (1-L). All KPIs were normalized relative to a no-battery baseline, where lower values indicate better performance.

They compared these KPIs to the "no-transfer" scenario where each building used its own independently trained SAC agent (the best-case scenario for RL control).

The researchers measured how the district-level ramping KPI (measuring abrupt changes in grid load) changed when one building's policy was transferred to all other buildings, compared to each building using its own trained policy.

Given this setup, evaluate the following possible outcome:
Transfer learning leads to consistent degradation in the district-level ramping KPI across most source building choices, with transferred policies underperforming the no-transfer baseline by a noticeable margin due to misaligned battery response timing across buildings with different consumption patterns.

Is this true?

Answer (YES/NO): YES